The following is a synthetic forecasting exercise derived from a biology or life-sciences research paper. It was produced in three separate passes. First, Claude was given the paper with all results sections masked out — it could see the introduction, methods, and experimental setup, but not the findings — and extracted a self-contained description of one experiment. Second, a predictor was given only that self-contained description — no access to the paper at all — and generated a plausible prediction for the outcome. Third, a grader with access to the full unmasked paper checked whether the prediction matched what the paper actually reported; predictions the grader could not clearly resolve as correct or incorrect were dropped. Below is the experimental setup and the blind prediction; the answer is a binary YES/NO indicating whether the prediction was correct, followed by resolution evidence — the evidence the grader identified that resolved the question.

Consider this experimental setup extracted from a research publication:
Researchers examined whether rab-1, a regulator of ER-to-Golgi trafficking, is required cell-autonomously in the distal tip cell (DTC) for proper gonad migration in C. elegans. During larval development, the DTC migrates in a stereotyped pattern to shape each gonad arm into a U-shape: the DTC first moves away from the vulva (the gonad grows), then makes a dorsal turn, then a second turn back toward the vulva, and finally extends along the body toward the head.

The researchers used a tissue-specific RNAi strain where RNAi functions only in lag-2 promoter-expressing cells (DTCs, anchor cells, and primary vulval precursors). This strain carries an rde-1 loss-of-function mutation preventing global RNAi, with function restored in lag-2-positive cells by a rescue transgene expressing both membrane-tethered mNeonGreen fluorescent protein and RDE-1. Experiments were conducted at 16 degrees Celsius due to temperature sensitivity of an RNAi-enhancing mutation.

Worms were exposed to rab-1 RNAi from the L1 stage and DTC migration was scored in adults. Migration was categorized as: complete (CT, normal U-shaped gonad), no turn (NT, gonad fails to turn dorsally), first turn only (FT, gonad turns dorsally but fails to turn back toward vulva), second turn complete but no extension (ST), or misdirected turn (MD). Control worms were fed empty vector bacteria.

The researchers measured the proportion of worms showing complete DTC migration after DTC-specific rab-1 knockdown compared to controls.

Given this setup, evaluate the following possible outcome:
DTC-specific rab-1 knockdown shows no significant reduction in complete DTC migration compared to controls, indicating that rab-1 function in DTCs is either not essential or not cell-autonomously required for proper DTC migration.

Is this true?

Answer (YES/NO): NO